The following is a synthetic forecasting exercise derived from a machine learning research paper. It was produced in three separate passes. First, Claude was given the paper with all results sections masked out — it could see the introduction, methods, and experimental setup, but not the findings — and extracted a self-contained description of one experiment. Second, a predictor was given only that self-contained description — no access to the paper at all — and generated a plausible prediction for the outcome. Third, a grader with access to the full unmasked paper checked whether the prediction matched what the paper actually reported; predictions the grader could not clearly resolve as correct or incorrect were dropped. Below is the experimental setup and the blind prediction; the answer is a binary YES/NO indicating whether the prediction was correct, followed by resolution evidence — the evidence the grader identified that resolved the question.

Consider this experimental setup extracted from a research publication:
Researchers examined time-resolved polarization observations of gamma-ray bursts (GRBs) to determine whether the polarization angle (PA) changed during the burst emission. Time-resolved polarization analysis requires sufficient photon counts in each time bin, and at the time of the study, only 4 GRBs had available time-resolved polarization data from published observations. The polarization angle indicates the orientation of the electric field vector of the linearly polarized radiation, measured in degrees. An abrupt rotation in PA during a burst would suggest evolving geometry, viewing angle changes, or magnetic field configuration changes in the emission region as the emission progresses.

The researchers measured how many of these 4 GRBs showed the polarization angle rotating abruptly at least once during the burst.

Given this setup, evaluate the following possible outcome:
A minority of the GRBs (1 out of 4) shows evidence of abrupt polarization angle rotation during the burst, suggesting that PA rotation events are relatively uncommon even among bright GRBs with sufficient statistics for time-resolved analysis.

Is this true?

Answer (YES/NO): NO